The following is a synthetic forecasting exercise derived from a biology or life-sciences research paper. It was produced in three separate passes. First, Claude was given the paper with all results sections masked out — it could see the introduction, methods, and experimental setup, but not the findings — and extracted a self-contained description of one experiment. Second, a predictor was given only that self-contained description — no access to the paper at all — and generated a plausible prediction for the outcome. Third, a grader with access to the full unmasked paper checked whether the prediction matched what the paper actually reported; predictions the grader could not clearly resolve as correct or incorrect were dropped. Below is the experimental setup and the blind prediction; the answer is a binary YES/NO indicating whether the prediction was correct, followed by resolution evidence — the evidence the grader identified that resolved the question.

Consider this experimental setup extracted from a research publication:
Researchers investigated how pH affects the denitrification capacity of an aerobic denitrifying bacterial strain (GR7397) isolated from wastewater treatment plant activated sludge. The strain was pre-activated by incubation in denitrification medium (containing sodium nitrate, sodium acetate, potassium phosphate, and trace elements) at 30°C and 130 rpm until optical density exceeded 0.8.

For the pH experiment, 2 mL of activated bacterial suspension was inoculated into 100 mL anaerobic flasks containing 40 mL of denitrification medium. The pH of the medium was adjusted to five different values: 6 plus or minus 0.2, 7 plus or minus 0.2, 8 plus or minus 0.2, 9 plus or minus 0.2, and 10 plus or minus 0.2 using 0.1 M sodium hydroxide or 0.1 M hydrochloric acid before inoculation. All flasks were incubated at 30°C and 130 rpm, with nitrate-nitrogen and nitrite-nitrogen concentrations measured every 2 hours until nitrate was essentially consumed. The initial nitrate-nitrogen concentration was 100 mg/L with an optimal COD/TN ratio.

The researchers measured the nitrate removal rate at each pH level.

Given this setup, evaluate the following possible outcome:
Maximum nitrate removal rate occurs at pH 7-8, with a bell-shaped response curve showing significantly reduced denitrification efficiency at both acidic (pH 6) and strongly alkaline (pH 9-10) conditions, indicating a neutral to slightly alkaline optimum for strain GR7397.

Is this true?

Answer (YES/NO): NO